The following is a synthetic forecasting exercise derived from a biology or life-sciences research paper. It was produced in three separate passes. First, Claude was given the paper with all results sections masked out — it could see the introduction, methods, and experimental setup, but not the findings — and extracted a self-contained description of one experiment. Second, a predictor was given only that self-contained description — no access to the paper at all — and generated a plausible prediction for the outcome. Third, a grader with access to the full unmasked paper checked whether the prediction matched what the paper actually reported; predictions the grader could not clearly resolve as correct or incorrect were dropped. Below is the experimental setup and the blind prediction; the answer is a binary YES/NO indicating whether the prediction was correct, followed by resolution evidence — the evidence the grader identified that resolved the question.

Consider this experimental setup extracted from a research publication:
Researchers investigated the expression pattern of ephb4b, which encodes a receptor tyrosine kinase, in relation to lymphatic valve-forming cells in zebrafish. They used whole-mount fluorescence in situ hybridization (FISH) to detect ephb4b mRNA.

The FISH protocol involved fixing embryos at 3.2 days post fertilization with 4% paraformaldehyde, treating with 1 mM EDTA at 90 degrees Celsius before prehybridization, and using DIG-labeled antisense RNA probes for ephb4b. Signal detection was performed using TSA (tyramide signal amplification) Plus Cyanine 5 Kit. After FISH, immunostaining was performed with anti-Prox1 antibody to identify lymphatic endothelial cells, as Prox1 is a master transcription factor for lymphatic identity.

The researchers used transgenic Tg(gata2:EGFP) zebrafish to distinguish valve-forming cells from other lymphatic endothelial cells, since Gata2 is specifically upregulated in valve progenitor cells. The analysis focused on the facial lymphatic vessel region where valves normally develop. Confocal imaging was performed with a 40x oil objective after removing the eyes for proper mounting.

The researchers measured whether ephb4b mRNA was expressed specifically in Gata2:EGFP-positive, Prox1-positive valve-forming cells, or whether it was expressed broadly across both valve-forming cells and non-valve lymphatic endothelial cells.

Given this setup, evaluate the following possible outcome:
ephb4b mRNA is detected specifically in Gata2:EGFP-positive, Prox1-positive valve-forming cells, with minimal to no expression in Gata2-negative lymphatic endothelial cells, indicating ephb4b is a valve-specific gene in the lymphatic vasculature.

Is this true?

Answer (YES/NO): NO